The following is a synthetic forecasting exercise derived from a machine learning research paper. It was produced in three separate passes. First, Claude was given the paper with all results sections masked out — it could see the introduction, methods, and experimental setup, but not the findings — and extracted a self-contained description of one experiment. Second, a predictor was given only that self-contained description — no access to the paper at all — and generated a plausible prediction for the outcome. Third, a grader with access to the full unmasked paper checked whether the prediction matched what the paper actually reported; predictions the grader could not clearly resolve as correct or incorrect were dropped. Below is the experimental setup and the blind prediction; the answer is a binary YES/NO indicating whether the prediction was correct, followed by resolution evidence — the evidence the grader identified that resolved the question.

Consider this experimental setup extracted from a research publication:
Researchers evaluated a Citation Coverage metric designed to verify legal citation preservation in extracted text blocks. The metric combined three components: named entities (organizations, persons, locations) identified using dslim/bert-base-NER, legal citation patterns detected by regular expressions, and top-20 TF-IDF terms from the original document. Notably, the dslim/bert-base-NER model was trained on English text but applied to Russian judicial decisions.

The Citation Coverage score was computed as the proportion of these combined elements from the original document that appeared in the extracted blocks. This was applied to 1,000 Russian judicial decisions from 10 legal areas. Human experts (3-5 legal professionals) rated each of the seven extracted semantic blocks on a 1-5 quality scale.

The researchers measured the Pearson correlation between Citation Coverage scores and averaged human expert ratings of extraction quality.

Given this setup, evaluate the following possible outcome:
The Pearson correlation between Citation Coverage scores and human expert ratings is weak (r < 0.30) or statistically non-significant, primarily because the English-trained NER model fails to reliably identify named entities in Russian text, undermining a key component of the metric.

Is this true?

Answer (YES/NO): NO